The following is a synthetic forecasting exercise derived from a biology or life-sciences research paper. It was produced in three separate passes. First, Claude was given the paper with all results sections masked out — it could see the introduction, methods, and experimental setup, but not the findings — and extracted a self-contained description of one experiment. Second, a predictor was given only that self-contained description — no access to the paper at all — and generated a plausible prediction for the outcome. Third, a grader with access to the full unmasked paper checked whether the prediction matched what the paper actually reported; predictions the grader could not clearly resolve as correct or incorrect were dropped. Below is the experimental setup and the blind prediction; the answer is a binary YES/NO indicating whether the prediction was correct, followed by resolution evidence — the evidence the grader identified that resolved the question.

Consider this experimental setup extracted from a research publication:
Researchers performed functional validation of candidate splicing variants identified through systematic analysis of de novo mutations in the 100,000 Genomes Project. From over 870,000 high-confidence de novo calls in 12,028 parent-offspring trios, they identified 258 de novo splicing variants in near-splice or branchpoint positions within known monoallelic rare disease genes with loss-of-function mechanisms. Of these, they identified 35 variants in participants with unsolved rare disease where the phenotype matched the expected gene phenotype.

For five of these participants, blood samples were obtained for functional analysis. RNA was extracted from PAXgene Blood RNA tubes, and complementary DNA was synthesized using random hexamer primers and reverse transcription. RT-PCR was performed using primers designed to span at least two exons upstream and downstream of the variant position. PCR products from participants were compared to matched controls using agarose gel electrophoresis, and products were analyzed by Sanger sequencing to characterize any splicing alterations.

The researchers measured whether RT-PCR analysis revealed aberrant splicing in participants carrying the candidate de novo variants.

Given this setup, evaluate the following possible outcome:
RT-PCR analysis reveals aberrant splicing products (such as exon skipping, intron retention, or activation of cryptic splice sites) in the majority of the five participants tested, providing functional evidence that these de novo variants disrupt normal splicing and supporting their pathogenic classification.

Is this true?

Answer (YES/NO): YES